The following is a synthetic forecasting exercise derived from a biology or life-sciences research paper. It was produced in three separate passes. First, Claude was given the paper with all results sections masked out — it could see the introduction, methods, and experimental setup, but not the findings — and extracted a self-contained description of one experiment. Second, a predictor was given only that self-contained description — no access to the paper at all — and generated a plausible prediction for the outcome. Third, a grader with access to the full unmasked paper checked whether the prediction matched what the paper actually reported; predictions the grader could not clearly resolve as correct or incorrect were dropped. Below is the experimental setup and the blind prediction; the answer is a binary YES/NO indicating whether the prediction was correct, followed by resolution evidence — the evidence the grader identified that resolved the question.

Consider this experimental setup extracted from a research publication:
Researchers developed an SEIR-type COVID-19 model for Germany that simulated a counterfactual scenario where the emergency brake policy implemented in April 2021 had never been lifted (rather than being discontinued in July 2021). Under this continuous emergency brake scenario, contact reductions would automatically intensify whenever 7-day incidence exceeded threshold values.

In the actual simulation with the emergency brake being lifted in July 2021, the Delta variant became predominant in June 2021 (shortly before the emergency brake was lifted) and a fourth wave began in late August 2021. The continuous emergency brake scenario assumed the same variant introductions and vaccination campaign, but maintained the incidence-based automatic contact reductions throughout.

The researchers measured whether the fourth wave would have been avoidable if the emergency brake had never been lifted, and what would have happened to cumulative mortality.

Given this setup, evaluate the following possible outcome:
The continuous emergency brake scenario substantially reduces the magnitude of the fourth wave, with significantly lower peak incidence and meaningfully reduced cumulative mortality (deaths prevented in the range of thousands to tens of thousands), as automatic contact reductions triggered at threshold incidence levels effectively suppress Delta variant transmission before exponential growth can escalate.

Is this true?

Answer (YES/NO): YES